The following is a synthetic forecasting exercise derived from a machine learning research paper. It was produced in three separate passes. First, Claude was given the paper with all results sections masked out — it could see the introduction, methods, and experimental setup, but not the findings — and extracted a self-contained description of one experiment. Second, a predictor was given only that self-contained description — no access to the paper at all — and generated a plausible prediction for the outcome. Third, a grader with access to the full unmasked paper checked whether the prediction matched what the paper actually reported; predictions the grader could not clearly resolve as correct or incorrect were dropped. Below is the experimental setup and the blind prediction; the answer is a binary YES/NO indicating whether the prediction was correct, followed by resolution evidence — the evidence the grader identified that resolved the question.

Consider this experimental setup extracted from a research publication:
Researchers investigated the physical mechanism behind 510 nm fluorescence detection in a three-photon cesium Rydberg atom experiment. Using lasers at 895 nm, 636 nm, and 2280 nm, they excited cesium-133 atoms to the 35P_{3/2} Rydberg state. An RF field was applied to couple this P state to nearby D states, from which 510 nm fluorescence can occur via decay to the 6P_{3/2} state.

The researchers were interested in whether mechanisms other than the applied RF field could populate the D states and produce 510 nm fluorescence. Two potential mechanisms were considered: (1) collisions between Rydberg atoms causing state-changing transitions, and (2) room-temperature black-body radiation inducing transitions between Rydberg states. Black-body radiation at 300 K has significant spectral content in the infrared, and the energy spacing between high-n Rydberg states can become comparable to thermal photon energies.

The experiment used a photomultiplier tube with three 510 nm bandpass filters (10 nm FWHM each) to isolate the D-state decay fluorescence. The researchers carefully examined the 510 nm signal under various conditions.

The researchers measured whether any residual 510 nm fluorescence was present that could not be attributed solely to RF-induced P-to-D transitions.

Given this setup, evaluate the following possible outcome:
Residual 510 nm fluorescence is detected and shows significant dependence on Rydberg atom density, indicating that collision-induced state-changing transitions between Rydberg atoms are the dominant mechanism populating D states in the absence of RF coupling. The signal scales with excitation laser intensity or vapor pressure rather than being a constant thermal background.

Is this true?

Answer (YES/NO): NO